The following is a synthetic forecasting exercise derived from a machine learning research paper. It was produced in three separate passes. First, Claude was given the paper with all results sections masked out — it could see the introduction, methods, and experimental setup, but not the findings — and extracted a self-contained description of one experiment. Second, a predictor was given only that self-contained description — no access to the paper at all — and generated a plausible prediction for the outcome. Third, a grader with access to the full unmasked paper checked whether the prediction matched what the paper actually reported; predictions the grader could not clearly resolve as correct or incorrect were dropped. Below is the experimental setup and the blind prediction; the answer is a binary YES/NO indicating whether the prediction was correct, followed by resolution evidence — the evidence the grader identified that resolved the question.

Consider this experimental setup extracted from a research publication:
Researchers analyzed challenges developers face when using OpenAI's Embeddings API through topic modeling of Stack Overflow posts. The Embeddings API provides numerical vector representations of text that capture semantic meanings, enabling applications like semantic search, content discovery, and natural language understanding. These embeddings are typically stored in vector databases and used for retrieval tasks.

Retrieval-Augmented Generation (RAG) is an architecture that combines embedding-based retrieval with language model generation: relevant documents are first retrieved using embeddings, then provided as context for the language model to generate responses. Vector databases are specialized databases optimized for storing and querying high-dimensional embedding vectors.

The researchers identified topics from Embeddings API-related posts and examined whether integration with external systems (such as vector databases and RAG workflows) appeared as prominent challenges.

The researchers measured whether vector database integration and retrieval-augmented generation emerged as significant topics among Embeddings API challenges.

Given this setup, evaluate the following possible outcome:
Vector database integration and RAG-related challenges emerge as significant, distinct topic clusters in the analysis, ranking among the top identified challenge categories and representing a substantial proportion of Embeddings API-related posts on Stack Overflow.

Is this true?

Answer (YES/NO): YES